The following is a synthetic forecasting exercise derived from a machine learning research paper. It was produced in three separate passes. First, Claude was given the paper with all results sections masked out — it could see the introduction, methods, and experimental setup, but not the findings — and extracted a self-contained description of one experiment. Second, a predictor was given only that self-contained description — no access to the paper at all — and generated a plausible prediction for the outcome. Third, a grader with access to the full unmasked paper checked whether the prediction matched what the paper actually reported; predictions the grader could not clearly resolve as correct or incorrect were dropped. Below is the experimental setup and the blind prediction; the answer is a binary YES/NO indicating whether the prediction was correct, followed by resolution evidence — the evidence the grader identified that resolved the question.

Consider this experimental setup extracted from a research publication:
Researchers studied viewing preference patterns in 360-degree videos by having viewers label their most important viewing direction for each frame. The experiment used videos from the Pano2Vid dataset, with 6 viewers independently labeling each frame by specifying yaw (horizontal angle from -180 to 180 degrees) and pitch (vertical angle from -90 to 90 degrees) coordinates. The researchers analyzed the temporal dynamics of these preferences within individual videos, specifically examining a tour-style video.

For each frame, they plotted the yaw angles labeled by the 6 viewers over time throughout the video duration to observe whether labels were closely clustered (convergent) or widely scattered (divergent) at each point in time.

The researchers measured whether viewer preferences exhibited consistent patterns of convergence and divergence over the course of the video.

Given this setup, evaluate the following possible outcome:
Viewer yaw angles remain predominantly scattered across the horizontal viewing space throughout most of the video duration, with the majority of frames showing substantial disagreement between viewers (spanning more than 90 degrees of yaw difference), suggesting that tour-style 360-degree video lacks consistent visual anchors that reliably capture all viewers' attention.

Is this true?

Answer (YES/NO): NO